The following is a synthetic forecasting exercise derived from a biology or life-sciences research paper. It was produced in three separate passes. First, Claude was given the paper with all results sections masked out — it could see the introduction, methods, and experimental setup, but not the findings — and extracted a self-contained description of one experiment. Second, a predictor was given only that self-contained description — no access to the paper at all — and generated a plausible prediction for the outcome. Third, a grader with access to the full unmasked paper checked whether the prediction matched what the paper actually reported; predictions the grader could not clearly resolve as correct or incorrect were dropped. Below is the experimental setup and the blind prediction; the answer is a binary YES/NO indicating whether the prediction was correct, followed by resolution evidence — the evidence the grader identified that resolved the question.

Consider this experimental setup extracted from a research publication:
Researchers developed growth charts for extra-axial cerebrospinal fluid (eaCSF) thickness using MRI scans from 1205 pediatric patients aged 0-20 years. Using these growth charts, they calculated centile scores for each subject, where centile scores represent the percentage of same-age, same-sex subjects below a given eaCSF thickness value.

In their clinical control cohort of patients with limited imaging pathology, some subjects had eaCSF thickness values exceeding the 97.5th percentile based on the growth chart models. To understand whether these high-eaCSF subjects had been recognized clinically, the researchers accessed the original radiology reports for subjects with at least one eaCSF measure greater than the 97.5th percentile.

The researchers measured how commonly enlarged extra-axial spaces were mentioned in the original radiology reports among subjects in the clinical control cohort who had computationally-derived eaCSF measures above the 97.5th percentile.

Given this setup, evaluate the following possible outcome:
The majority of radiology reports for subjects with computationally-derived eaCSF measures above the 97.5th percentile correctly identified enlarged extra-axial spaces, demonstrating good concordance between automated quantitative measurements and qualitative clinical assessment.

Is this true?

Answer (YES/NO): NO